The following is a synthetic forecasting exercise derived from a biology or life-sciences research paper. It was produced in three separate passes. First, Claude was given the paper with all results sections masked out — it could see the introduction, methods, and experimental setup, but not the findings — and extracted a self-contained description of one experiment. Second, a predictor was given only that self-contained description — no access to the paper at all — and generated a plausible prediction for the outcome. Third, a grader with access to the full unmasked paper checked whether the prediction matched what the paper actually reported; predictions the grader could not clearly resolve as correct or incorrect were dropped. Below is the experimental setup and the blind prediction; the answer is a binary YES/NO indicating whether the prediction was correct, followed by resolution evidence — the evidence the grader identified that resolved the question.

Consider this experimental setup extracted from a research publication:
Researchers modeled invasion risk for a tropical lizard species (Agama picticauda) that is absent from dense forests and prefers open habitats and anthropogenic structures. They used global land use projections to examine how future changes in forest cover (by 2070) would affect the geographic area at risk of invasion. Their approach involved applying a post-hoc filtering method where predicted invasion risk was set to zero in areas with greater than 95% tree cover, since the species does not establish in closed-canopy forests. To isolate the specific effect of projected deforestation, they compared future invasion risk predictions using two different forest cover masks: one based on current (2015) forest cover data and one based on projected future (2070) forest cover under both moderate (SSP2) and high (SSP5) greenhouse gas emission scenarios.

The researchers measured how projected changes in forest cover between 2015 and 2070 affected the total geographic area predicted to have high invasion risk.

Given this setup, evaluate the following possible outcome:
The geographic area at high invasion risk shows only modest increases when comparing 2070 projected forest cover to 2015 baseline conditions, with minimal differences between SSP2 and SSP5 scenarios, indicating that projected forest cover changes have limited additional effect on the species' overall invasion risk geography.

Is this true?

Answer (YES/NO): YES